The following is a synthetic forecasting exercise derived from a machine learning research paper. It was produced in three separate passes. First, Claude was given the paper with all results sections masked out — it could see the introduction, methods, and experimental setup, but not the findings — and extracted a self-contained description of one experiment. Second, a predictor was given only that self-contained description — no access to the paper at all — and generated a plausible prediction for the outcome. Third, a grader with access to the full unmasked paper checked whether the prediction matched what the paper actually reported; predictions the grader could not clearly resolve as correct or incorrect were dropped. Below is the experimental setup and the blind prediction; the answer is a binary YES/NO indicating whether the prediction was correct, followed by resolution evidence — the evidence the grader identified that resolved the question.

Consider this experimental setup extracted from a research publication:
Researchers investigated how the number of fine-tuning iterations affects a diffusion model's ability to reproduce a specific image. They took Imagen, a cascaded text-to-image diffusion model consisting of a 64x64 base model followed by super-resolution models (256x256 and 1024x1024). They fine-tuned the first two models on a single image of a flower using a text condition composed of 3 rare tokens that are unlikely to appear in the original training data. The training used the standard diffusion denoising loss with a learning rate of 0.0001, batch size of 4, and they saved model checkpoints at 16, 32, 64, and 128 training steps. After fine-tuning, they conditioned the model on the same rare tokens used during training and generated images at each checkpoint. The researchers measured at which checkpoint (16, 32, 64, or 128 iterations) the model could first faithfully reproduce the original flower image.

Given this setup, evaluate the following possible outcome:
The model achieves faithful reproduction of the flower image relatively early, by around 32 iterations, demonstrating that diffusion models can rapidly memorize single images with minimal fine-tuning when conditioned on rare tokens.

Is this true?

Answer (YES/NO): NO